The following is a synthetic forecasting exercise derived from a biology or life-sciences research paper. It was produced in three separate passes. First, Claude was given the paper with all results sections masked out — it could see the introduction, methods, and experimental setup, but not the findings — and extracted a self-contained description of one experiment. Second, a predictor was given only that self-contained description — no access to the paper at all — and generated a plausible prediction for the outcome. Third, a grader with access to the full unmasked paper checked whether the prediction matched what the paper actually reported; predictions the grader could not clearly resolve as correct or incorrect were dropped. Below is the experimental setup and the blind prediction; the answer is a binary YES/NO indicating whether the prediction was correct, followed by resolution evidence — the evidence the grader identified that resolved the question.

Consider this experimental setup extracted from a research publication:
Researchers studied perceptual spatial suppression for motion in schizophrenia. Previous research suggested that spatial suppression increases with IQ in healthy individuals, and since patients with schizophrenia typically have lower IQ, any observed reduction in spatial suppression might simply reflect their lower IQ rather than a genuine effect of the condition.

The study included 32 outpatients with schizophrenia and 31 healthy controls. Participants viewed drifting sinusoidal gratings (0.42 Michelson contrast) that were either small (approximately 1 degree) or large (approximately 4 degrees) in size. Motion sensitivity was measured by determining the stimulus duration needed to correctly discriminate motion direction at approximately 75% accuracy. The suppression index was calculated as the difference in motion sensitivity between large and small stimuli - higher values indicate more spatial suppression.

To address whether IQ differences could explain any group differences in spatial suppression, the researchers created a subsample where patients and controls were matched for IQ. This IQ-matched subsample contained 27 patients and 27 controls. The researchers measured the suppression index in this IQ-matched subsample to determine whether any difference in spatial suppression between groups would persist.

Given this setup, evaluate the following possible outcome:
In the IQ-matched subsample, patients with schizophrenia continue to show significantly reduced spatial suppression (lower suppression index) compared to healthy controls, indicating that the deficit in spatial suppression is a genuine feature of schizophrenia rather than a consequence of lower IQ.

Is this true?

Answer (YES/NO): NO